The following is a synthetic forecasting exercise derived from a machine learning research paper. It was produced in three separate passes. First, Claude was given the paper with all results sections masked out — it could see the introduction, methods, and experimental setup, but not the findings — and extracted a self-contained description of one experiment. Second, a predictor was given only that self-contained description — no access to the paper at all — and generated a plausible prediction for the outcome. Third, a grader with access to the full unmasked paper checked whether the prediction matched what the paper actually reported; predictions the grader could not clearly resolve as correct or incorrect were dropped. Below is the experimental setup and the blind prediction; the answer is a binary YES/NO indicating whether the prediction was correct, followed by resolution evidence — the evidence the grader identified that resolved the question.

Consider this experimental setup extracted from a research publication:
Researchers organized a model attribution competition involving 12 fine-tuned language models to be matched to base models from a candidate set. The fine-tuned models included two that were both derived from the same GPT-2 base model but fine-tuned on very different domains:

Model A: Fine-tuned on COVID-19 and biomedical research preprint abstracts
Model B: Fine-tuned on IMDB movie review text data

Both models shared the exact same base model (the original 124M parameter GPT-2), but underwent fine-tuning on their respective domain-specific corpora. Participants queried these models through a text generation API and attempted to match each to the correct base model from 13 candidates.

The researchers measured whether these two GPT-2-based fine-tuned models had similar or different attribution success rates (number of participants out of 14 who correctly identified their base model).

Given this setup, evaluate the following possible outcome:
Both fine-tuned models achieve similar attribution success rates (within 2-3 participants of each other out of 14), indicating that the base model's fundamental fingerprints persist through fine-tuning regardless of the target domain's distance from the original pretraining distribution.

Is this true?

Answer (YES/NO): NO